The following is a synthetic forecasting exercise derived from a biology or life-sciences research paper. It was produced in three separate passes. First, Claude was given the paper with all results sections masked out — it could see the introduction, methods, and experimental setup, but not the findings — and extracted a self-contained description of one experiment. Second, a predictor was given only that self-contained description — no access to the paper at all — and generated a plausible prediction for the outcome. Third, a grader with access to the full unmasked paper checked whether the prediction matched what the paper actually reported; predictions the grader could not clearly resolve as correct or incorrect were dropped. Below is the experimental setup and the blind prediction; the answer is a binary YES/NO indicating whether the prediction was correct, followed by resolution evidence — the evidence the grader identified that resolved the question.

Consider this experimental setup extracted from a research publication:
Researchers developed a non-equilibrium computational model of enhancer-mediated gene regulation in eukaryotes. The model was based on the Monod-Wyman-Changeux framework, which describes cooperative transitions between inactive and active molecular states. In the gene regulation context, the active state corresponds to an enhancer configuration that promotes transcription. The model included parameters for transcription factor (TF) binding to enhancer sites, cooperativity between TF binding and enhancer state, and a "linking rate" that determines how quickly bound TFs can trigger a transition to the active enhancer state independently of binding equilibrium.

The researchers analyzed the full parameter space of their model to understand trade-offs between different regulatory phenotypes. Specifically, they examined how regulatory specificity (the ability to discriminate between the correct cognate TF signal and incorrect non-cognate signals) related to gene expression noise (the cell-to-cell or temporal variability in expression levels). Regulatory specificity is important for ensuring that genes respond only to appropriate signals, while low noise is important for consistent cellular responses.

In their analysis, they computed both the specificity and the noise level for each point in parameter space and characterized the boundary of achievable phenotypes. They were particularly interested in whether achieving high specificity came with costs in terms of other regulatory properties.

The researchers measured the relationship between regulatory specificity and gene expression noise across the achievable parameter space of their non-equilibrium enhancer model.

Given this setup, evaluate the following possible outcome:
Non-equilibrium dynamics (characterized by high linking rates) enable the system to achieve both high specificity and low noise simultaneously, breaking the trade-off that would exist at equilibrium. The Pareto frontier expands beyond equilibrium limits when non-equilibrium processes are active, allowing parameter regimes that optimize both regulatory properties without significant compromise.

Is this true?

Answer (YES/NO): NO